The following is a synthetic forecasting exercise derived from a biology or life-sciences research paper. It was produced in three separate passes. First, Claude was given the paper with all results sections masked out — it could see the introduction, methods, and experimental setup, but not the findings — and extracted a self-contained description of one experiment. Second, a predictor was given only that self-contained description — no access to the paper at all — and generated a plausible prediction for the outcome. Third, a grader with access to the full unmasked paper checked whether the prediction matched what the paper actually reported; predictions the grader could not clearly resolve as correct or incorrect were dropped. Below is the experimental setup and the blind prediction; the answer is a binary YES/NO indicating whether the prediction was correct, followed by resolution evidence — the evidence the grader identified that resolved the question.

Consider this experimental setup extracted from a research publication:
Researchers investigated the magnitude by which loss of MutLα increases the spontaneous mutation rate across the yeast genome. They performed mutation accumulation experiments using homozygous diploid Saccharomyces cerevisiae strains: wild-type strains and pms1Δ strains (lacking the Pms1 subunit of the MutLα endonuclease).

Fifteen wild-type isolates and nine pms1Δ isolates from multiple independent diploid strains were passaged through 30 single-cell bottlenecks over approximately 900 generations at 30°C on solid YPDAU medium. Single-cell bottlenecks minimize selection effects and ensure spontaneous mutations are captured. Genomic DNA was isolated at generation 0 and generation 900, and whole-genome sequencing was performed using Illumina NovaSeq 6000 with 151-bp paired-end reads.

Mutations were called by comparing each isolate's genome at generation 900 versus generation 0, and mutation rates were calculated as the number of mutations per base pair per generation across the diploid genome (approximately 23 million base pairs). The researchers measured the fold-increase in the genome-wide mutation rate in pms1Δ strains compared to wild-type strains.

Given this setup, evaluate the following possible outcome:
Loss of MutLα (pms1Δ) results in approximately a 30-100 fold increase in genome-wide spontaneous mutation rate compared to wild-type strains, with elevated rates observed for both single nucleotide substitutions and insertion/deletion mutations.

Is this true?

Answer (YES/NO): NO